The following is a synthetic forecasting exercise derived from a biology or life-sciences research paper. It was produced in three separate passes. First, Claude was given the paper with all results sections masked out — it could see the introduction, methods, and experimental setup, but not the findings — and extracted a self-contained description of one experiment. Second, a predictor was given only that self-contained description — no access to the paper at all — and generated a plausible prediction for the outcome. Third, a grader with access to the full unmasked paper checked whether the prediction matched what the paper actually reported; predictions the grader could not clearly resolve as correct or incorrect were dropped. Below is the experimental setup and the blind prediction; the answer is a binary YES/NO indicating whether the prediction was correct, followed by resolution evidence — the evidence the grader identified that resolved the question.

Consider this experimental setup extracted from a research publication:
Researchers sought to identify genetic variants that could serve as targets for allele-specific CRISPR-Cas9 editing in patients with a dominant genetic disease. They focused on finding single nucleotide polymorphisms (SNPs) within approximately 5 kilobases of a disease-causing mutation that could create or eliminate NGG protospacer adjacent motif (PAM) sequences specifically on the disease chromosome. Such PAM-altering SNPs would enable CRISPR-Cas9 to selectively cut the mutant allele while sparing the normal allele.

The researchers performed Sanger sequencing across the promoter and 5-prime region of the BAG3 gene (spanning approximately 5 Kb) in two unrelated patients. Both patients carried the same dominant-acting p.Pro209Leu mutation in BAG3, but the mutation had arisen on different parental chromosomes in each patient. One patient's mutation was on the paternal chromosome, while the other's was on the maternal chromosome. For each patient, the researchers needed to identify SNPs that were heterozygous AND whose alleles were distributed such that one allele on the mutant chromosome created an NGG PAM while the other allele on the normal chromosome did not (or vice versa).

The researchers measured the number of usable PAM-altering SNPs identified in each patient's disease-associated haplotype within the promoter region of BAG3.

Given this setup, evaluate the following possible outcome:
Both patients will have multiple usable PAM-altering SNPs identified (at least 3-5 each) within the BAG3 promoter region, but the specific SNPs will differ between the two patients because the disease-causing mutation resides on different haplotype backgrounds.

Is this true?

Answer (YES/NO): NO